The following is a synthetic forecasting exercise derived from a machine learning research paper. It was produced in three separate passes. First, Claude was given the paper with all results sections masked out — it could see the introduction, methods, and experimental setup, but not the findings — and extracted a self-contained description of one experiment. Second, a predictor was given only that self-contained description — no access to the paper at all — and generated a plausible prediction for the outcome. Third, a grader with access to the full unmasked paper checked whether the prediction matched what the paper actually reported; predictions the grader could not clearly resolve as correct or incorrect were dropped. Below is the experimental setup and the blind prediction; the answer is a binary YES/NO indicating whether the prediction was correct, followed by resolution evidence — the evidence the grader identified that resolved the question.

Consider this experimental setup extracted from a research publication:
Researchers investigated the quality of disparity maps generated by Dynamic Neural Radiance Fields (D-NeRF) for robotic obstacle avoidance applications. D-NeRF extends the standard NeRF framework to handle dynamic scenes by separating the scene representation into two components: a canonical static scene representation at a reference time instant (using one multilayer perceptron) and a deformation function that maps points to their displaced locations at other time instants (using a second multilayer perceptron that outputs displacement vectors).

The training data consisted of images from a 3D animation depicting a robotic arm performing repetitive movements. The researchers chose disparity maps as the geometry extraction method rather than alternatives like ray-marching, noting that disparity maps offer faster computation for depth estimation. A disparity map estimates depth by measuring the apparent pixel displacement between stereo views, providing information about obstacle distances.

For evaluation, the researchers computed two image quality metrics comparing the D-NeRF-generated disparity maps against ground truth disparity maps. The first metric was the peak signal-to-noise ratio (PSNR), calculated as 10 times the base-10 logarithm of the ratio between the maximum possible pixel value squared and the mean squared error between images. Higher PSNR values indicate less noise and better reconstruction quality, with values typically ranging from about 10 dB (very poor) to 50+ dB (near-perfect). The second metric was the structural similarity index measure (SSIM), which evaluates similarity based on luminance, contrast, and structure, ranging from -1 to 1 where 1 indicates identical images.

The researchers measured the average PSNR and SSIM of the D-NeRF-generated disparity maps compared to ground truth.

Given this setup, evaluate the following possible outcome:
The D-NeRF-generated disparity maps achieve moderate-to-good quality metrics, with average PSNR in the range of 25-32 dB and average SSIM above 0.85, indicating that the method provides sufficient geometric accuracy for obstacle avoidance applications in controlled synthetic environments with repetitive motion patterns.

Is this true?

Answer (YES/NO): NO